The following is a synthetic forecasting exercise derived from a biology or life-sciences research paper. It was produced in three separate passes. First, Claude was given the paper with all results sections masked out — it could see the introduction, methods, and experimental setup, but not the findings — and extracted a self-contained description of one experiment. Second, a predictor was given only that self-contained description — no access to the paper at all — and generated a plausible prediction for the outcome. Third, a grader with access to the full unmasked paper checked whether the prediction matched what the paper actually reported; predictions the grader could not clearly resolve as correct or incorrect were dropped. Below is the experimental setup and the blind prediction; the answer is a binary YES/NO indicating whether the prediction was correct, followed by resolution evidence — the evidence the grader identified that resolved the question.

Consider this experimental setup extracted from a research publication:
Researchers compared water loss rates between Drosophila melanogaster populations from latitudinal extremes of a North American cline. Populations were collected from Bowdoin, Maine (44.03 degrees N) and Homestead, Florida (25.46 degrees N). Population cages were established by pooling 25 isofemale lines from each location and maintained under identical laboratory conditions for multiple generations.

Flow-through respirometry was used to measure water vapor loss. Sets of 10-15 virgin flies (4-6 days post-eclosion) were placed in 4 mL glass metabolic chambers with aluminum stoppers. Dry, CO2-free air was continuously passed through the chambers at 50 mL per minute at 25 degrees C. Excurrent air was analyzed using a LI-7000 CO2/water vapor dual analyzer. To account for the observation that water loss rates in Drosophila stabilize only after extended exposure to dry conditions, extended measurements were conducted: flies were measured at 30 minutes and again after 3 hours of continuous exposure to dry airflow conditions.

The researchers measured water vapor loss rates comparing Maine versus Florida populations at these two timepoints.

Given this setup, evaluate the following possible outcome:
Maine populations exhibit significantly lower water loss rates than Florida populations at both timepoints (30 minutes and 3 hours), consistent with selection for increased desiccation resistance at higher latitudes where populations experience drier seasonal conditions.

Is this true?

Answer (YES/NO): NO